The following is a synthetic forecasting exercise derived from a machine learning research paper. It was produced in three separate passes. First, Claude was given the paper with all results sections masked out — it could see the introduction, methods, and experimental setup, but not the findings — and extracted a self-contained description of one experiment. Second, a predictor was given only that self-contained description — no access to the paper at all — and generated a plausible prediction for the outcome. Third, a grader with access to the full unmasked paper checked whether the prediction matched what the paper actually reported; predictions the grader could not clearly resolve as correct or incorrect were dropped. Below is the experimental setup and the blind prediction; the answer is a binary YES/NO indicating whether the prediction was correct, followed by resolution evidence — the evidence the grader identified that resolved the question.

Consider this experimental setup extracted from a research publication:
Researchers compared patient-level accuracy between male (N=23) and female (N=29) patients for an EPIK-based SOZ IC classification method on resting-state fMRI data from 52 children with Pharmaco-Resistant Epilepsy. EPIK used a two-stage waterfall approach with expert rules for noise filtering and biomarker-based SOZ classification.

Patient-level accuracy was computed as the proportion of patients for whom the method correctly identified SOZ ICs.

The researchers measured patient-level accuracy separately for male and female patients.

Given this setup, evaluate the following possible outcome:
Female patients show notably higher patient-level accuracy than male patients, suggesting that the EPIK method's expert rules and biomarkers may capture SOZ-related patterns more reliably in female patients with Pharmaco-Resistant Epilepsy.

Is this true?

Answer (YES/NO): NO